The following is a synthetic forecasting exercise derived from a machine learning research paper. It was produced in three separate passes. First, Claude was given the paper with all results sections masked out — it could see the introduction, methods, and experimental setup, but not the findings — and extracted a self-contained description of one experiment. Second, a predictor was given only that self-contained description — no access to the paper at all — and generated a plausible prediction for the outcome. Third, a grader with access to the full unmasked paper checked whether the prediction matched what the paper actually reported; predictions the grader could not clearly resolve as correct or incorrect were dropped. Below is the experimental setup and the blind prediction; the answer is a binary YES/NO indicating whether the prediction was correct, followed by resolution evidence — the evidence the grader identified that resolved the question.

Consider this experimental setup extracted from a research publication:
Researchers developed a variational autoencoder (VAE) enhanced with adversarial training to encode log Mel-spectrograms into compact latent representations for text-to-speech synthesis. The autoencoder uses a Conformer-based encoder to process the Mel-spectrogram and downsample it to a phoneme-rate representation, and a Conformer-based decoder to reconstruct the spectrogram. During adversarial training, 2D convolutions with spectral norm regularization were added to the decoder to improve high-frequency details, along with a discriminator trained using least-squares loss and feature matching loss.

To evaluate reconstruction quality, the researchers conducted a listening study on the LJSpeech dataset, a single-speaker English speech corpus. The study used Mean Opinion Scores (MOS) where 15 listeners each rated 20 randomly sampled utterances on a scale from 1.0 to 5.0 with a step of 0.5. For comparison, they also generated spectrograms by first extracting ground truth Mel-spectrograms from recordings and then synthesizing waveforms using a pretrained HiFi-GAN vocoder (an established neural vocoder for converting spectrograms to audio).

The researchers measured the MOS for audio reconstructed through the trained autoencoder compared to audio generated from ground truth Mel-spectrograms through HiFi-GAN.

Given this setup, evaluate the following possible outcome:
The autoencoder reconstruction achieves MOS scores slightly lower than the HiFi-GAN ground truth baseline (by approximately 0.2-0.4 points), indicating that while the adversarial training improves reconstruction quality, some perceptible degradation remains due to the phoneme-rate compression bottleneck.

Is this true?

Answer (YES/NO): NO